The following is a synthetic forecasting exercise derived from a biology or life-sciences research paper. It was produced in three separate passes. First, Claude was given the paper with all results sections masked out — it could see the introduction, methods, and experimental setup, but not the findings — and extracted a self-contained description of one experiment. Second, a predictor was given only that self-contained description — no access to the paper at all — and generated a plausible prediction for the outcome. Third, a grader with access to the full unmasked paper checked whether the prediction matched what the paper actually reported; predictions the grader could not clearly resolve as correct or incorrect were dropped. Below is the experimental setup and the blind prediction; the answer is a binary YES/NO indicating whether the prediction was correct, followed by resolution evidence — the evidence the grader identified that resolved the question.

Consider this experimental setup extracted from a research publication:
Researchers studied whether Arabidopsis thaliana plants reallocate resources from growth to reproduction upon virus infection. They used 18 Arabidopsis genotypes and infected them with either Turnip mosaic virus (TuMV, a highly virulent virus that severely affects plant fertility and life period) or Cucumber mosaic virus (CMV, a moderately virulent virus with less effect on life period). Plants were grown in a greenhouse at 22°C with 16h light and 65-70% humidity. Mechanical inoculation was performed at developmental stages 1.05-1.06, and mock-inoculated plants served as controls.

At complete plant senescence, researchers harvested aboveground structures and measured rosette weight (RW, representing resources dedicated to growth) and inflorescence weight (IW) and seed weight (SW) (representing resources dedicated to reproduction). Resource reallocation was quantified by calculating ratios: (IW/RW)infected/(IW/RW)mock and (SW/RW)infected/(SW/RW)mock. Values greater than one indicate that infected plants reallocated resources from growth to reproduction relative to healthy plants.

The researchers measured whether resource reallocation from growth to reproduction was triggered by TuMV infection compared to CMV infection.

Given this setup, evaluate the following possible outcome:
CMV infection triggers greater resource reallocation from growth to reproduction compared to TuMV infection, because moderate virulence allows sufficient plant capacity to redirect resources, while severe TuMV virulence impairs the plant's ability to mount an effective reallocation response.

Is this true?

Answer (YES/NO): YES